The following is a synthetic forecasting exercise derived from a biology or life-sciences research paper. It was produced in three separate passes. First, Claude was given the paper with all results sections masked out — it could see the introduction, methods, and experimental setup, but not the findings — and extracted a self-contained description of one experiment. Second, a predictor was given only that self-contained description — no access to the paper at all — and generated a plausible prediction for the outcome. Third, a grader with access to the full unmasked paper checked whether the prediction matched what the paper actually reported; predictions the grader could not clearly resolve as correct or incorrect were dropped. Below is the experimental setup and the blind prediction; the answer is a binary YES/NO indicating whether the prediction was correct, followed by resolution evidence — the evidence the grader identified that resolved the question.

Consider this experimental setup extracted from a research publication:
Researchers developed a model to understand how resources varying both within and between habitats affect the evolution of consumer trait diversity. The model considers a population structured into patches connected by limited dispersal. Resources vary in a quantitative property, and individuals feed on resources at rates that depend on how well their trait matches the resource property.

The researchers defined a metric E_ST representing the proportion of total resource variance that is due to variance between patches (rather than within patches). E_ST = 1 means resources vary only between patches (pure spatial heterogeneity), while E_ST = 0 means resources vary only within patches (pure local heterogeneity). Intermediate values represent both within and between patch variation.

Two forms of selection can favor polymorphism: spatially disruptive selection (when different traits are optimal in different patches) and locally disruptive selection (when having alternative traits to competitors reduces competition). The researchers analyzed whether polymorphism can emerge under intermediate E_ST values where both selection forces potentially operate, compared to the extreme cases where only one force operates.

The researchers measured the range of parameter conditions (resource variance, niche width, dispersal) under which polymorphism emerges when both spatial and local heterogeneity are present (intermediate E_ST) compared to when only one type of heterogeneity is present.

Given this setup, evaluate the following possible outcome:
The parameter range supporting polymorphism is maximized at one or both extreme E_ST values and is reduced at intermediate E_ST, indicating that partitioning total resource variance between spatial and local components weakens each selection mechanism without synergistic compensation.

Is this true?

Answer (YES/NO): NO